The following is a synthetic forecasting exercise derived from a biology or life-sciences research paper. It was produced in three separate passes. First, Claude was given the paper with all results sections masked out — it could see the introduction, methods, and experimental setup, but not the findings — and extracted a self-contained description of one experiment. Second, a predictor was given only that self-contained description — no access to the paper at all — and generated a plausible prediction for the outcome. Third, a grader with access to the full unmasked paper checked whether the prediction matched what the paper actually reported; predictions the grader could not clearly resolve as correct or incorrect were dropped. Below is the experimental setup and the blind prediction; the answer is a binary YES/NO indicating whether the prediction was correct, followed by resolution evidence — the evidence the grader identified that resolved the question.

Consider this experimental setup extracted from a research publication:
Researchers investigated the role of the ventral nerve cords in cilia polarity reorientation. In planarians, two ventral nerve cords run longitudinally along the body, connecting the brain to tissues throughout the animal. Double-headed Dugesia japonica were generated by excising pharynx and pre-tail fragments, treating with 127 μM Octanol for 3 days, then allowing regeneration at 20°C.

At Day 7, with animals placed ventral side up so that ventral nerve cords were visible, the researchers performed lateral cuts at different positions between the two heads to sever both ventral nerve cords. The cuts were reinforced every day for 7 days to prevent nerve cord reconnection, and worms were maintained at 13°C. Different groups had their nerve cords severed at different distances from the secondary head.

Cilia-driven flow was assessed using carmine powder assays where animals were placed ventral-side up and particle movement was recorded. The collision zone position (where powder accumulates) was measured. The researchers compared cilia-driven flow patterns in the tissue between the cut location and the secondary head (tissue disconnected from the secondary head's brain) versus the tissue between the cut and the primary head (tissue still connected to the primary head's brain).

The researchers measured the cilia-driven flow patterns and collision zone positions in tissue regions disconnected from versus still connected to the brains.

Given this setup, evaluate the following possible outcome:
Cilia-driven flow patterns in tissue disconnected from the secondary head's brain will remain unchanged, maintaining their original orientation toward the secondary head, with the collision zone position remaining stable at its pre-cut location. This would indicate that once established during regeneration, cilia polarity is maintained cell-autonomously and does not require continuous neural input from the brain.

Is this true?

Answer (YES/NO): NO